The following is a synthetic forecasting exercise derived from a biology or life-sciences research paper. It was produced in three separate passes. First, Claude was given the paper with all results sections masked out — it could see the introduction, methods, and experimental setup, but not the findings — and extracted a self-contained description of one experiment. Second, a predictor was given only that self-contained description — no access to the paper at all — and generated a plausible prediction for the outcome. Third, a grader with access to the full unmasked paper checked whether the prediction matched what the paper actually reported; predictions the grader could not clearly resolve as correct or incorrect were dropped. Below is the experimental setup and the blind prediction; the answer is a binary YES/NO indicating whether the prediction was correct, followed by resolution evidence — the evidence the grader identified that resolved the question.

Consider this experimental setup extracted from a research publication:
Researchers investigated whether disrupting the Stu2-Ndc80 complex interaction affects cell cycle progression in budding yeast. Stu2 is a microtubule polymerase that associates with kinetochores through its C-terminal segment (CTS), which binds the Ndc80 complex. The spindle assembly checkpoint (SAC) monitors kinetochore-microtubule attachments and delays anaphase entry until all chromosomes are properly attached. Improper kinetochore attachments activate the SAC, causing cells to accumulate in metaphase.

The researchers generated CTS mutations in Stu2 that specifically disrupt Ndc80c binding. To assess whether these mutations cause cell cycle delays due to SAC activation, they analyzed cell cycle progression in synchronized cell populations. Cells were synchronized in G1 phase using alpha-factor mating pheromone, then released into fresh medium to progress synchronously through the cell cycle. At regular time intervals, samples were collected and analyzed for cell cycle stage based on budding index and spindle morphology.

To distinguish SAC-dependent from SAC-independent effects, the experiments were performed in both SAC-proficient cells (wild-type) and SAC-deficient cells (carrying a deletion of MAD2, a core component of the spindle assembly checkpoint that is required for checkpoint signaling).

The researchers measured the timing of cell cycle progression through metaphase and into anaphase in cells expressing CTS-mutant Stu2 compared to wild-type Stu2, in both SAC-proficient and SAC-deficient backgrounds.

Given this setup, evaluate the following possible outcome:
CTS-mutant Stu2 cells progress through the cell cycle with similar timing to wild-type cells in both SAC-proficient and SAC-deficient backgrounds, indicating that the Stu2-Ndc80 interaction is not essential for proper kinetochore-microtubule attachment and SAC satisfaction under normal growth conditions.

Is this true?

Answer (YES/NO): NO